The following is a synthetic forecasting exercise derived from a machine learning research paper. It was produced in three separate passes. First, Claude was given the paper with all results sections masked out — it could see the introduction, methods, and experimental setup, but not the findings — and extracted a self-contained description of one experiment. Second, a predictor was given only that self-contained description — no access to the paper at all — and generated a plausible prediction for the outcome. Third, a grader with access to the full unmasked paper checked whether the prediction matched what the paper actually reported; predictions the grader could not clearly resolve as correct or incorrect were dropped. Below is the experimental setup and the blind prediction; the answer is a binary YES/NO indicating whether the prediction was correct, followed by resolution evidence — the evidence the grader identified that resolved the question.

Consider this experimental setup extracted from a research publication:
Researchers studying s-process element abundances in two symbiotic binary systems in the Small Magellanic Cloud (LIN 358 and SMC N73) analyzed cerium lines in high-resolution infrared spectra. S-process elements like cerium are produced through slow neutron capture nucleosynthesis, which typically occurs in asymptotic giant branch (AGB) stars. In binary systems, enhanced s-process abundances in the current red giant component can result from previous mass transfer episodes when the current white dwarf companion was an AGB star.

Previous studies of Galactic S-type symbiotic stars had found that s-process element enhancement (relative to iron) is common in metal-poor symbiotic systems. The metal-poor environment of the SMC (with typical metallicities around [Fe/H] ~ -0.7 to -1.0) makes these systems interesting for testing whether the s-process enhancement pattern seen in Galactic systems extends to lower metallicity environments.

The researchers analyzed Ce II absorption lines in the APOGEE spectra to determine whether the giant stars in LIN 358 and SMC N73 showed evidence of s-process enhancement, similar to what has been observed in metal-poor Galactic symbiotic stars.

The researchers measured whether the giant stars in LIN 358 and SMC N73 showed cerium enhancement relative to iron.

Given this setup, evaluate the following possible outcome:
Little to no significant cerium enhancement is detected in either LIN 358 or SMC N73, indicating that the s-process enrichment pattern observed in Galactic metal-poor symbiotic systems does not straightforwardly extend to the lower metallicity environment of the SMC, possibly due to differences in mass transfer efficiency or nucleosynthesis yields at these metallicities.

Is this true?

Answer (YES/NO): NO